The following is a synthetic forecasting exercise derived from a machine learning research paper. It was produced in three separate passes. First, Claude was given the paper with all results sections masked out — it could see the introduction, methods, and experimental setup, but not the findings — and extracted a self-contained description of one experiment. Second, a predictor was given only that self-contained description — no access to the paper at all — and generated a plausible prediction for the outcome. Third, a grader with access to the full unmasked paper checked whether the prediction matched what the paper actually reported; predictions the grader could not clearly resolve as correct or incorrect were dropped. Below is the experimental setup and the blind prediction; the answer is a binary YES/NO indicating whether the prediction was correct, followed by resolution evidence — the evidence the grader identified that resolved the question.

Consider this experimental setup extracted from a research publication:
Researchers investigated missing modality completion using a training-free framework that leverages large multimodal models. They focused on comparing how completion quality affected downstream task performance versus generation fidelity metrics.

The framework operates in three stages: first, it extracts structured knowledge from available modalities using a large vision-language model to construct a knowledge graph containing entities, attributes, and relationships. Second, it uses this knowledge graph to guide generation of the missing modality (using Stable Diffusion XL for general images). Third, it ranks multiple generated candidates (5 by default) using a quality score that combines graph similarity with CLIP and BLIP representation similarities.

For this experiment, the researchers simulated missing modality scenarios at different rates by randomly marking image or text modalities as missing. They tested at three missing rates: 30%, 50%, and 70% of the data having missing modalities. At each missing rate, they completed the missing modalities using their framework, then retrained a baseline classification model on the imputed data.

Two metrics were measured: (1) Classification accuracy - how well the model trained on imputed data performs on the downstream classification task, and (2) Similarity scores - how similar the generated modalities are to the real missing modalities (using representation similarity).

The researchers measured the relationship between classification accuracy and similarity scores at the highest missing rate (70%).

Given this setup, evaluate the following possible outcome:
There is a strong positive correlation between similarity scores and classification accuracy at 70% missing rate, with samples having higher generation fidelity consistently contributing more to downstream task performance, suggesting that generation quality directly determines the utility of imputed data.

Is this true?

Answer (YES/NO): NO